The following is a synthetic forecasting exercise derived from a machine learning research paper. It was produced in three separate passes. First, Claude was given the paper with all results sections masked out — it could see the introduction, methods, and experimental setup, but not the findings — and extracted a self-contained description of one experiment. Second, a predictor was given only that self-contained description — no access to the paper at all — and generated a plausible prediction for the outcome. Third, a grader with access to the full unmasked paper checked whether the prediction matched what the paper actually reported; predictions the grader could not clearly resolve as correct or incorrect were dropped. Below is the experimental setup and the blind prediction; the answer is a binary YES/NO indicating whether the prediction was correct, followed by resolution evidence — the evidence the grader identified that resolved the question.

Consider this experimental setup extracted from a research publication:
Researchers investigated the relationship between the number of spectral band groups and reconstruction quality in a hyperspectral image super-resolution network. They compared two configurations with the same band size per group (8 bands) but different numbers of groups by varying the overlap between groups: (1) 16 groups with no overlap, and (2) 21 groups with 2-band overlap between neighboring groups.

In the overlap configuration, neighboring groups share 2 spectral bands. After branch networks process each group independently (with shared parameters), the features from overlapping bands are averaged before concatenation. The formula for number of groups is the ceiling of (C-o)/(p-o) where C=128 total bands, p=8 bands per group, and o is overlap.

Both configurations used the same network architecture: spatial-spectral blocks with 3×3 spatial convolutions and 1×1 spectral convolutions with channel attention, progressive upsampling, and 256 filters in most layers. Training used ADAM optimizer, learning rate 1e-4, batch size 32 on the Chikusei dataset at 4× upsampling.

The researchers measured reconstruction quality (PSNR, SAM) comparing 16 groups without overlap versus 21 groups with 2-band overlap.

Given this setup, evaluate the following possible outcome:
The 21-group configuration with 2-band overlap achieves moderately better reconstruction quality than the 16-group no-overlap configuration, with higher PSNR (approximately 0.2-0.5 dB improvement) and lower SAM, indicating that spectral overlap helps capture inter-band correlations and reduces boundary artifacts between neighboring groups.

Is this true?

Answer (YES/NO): NO